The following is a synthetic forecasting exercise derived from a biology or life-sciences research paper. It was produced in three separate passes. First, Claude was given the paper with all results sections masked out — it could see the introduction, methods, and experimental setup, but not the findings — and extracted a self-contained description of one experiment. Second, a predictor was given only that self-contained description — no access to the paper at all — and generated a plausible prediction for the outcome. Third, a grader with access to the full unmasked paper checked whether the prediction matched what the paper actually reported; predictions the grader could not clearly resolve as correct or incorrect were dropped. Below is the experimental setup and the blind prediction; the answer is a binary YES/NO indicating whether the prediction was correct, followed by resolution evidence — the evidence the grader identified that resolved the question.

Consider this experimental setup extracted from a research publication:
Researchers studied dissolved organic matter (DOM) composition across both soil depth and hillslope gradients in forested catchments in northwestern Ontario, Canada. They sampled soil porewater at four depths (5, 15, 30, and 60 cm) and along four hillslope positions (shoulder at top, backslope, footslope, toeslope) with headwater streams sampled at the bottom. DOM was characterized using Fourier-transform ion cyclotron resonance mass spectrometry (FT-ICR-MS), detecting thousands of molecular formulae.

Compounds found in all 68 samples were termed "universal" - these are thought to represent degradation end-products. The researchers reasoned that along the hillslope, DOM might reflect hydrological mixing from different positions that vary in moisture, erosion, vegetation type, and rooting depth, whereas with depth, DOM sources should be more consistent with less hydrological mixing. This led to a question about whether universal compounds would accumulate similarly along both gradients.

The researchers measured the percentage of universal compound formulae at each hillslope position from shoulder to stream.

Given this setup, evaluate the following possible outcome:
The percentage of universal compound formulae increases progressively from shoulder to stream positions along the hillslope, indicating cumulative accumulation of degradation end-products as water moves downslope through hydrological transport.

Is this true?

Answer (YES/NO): NO